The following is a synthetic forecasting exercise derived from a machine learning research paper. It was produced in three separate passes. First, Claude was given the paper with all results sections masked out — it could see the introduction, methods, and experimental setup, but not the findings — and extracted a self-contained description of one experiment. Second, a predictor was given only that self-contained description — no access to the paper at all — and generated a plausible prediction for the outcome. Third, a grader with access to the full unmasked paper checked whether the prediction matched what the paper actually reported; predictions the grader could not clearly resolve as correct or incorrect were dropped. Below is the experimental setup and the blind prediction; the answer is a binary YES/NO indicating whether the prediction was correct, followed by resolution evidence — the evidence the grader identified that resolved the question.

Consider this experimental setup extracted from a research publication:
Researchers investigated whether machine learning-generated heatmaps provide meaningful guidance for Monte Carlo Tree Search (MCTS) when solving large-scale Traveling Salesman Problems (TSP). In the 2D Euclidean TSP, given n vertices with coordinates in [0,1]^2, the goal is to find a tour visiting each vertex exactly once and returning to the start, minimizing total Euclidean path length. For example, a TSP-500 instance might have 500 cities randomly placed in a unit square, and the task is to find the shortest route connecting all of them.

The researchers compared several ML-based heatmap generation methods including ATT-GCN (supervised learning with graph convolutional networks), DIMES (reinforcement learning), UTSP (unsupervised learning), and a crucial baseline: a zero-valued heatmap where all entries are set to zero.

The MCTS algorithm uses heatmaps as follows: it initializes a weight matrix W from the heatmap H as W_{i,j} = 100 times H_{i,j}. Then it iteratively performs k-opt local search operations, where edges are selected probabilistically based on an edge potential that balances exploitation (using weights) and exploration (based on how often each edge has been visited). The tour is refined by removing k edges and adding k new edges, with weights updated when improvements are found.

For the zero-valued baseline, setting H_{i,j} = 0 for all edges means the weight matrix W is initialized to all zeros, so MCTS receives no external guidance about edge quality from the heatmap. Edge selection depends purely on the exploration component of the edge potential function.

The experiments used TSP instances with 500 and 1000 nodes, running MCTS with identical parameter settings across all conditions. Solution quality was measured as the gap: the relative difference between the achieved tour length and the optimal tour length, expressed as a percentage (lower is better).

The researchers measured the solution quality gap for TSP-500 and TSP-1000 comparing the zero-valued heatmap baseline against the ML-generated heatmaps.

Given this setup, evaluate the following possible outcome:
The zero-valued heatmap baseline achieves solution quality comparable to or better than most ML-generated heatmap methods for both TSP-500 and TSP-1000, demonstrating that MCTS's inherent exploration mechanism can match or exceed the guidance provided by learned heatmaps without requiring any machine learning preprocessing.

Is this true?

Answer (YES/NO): NO